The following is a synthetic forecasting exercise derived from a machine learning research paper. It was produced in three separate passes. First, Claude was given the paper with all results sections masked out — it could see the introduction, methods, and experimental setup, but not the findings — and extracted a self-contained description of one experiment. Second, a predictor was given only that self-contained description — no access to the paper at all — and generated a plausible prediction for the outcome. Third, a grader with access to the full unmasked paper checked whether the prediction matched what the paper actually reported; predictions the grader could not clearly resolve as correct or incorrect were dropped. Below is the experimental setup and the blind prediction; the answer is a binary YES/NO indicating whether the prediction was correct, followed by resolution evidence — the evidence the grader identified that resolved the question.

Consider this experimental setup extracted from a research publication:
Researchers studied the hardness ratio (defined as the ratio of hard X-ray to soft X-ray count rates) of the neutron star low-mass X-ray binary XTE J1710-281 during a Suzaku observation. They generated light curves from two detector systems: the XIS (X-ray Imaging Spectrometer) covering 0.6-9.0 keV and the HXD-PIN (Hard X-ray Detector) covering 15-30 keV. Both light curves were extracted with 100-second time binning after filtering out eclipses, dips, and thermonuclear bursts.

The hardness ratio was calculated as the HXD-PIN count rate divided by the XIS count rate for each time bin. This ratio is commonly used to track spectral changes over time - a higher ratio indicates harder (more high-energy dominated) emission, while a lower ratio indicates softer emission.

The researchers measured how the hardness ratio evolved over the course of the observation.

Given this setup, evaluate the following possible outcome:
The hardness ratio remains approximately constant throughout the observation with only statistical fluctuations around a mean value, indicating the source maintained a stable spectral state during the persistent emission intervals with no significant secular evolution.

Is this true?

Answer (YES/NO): NO